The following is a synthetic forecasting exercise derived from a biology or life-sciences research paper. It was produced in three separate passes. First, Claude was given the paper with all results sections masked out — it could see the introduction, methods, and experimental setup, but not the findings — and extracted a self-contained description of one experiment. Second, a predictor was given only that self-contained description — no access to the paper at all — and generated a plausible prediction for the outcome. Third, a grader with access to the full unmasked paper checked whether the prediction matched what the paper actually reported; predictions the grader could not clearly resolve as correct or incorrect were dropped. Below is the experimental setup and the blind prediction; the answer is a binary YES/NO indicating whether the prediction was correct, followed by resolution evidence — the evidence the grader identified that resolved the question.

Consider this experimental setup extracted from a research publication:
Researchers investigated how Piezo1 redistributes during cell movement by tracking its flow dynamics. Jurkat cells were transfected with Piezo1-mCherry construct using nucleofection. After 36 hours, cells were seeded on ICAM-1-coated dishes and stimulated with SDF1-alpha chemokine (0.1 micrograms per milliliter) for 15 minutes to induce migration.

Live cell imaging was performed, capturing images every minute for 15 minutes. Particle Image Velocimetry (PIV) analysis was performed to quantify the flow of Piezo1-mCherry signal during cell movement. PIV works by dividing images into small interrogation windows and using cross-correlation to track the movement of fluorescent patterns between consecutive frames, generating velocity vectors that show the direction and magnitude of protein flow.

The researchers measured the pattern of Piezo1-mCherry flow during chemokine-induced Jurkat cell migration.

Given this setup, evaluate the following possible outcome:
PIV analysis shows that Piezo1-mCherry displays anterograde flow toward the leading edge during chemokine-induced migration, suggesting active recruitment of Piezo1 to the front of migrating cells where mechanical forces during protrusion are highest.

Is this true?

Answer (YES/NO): YES